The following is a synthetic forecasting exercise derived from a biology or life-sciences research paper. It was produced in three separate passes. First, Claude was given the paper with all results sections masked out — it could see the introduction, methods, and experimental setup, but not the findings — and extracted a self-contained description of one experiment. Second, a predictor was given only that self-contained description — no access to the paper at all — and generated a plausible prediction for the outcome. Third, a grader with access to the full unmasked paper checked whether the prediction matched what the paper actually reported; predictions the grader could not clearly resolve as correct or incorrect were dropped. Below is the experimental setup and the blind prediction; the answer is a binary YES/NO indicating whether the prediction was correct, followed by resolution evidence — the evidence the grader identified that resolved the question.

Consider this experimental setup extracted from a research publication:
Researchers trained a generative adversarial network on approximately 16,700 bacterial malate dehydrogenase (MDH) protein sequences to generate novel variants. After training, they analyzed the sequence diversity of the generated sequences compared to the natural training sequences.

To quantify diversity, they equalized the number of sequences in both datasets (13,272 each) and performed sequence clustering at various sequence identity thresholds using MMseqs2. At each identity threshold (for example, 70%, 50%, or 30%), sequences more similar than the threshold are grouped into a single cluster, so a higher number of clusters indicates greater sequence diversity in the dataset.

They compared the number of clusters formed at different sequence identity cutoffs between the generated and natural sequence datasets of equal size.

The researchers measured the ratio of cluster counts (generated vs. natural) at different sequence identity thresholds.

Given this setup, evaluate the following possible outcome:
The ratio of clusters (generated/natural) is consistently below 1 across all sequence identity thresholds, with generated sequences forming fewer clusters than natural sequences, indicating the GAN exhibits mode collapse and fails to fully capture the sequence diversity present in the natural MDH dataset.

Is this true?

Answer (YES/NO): NO